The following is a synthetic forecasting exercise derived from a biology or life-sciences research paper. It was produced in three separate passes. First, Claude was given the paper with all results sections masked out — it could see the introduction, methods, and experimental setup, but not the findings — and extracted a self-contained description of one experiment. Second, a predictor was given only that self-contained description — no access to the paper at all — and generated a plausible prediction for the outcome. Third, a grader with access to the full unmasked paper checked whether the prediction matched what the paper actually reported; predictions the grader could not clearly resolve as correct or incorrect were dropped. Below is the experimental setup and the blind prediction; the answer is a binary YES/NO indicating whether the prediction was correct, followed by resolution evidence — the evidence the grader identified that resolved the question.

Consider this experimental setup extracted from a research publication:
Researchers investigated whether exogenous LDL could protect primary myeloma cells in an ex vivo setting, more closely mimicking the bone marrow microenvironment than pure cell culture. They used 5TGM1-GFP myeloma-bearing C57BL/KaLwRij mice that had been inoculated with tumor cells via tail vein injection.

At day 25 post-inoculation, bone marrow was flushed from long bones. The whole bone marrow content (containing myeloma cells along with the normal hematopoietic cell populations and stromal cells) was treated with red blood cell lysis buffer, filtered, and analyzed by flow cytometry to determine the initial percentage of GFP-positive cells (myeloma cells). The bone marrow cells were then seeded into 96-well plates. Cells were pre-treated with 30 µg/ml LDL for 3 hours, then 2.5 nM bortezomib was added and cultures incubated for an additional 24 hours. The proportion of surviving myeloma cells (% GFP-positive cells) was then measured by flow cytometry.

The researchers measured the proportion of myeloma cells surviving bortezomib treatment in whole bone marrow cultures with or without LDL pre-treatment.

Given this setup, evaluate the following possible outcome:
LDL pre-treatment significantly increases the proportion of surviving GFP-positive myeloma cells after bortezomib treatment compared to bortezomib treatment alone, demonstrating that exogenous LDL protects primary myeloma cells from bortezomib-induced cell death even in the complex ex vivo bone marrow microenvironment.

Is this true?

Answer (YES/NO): YES